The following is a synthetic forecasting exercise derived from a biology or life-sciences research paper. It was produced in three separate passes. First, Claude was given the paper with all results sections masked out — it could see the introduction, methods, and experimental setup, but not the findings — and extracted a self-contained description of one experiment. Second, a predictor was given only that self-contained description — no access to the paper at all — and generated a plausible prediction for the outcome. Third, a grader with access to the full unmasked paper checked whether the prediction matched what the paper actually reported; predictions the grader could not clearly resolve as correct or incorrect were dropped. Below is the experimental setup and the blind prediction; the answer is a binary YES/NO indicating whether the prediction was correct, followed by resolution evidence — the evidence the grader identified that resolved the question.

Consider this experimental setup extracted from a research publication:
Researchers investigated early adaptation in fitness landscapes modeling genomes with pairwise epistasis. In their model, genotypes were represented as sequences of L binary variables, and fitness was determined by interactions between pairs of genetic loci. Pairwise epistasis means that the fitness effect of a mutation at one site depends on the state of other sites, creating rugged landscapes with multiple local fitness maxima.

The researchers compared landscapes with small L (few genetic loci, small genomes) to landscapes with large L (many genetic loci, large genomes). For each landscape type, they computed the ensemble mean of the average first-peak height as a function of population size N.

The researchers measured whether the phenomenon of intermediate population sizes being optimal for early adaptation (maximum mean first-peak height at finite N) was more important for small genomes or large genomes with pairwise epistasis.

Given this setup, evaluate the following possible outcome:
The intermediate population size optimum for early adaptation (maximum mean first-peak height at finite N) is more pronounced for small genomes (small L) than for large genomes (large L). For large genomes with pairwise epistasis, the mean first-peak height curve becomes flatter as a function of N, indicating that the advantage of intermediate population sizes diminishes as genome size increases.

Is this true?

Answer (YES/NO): NO